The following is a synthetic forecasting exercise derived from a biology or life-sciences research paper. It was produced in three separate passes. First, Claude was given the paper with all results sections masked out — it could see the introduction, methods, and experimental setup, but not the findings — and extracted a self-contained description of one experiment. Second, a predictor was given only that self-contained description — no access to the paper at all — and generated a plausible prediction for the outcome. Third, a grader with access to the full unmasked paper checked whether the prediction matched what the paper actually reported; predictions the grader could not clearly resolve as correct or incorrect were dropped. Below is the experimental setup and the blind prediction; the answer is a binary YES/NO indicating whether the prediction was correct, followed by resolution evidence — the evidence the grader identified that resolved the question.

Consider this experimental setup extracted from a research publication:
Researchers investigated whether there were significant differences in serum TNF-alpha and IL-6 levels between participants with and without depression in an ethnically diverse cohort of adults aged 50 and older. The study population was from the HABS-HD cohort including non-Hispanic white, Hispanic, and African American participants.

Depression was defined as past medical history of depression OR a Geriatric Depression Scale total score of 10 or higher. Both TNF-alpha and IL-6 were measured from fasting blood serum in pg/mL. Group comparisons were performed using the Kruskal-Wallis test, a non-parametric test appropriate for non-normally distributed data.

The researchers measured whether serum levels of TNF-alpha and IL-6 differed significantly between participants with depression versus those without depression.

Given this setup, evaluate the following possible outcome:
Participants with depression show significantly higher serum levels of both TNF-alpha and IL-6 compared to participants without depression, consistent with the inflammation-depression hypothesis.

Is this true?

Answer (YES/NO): NO